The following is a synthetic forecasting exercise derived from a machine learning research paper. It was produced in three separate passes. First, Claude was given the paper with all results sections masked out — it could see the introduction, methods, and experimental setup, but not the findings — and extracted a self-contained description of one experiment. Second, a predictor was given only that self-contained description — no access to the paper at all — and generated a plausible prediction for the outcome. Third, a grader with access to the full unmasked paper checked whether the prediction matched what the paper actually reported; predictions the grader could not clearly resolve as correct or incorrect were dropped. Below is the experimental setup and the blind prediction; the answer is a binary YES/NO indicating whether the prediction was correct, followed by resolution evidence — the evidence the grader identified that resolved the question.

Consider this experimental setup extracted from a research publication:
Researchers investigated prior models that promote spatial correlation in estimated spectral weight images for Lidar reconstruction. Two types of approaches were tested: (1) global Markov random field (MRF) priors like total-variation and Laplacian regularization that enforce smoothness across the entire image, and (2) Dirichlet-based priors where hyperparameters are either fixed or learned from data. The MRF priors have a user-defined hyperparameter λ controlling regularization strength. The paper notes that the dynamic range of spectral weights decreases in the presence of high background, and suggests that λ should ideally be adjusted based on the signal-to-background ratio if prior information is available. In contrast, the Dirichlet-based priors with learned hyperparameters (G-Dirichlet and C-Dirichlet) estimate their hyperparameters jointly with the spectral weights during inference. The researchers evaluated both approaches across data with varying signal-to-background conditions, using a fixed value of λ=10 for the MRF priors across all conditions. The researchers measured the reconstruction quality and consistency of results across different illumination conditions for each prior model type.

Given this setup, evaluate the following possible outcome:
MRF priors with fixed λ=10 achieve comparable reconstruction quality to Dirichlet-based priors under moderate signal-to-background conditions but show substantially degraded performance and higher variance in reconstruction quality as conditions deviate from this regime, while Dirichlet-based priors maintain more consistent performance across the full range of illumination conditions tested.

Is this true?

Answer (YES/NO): NO